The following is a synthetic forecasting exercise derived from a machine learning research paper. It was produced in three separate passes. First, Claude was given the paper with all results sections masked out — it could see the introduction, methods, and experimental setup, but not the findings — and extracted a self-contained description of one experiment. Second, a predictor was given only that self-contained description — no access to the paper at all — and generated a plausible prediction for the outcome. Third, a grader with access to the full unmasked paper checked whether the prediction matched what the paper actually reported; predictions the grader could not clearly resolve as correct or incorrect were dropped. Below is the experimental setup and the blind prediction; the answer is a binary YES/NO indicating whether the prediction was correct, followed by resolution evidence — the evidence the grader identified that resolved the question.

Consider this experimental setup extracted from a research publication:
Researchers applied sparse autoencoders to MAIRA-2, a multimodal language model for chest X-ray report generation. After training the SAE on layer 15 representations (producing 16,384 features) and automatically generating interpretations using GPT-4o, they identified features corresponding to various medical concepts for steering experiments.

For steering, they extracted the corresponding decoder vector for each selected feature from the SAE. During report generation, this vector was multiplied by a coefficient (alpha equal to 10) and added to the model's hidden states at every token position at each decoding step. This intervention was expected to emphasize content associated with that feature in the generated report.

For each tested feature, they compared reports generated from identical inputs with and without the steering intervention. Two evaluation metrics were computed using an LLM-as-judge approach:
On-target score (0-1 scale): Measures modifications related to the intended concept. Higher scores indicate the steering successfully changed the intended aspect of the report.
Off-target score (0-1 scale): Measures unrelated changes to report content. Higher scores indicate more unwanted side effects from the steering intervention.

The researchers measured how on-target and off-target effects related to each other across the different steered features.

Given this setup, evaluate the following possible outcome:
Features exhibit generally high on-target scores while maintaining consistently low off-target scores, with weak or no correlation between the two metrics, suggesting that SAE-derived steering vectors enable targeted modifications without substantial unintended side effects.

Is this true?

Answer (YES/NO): NO